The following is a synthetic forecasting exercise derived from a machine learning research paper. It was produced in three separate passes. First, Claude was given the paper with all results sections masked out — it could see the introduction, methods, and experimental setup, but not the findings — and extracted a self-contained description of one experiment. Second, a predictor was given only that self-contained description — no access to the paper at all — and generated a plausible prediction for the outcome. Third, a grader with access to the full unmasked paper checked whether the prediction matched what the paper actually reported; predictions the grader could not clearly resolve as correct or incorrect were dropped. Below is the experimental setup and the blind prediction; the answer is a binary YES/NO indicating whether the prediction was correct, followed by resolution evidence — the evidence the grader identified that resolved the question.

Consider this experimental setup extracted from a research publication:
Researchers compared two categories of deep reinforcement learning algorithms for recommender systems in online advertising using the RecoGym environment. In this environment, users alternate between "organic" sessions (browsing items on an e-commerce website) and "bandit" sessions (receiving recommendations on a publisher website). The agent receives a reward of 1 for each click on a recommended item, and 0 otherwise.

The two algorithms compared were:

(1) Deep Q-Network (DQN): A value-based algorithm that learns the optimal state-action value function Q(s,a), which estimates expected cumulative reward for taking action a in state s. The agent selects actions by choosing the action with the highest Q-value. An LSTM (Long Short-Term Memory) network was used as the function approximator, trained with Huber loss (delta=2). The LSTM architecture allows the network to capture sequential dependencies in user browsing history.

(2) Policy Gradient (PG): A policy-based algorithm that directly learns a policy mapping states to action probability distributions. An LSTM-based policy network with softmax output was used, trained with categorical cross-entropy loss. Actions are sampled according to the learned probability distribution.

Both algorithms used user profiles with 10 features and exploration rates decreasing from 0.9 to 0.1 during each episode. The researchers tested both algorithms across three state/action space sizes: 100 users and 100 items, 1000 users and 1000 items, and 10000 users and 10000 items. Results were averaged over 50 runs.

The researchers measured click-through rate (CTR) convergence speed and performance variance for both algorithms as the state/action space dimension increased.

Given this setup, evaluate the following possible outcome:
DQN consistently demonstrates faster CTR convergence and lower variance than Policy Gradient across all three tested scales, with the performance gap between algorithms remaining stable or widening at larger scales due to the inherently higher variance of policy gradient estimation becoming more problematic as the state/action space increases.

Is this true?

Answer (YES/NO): NO